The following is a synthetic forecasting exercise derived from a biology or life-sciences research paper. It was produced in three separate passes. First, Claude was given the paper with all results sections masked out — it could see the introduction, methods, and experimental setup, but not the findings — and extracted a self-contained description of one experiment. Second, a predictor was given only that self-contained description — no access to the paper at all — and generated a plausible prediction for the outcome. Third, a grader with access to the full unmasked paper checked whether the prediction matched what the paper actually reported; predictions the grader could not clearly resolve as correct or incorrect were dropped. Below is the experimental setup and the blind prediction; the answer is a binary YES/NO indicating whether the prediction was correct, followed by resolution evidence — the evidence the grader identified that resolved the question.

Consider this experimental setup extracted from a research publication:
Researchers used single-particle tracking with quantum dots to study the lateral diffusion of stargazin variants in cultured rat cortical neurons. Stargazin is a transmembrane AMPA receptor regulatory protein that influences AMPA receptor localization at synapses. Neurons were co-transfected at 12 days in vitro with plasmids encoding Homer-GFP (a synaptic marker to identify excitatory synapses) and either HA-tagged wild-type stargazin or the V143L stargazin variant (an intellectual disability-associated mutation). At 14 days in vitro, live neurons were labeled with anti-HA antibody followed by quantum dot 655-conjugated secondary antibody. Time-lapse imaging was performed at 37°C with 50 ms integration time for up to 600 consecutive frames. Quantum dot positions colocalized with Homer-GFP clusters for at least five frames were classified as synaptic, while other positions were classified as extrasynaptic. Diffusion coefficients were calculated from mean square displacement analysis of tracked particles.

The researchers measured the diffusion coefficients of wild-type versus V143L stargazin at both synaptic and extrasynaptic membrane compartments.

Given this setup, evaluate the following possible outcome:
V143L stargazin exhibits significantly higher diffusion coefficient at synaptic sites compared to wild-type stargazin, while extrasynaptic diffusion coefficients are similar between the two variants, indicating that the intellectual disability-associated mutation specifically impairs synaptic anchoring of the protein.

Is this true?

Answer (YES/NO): NO